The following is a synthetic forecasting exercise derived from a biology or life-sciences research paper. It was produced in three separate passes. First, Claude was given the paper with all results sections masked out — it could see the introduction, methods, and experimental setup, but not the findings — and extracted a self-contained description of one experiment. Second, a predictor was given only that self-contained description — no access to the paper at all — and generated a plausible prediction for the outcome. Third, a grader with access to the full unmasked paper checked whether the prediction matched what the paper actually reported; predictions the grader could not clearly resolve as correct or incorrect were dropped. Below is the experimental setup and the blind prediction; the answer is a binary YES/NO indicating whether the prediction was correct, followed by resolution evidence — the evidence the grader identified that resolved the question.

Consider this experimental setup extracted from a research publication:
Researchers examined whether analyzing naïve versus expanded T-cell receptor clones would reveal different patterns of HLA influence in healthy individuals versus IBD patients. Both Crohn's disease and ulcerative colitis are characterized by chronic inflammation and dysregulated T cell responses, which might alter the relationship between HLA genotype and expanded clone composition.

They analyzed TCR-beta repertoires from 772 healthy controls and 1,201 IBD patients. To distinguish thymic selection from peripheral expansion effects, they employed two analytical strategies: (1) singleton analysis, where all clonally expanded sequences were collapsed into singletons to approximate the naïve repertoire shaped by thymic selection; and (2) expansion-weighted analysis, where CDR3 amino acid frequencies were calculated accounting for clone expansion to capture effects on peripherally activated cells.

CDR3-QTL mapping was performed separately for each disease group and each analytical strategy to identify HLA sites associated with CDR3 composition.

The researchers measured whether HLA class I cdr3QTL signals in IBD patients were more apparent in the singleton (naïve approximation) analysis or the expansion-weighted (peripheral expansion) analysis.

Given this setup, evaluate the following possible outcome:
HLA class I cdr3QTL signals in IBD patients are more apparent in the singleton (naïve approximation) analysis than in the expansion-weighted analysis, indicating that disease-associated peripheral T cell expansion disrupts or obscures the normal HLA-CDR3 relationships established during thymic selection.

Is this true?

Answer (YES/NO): NO